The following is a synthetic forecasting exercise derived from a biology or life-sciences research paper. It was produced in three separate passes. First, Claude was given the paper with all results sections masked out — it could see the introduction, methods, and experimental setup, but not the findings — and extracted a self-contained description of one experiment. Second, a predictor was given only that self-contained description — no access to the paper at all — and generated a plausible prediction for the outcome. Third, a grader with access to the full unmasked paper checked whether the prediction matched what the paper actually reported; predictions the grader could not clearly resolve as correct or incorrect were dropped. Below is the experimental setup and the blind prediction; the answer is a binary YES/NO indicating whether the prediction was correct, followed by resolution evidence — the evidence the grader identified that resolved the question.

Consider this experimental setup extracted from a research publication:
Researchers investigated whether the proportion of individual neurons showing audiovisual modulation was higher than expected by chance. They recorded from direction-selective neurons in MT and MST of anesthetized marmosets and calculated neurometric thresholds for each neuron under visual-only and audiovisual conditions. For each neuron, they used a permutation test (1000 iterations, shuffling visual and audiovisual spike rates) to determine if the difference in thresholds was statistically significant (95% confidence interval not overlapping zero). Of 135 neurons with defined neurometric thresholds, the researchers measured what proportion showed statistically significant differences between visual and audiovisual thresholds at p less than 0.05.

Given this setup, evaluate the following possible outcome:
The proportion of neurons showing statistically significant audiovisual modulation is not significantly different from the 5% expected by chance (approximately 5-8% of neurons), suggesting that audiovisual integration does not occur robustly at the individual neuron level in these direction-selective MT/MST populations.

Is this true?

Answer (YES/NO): NO